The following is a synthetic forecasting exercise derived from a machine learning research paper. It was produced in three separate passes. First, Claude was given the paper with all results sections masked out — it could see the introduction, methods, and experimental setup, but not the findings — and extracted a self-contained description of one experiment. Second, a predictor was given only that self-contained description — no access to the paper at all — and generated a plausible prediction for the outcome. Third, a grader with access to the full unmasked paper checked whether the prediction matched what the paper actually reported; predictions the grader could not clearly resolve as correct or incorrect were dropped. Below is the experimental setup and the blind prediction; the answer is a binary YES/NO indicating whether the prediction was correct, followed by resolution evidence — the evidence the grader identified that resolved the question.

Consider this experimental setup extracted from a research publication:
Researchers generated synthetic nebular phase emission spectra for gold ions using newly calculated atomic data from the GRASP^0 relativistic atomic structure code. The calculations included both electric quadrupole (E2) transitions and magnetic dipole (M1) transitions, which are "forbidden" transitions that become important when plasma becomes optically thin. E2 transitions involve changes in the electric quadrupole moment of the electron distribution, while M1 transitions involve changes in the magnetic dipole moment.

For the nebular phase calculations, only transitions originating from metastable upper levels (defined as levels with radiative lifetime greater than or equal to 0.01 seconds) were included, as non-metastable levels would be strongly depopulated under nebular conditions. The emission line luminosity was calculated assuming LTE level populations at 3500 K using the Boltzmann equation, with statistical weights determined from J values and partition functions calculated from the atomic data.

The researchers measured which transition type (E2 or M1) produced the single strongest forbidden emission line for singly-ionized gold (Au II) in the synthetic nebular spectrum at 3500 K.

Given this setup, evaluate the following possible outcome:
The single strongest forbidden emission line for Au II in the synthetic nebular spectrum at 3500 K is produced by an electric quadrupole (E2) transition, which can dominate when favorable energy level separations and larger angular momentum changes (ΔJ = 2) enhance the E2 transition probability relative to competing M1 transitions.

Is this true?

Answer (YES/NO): YES